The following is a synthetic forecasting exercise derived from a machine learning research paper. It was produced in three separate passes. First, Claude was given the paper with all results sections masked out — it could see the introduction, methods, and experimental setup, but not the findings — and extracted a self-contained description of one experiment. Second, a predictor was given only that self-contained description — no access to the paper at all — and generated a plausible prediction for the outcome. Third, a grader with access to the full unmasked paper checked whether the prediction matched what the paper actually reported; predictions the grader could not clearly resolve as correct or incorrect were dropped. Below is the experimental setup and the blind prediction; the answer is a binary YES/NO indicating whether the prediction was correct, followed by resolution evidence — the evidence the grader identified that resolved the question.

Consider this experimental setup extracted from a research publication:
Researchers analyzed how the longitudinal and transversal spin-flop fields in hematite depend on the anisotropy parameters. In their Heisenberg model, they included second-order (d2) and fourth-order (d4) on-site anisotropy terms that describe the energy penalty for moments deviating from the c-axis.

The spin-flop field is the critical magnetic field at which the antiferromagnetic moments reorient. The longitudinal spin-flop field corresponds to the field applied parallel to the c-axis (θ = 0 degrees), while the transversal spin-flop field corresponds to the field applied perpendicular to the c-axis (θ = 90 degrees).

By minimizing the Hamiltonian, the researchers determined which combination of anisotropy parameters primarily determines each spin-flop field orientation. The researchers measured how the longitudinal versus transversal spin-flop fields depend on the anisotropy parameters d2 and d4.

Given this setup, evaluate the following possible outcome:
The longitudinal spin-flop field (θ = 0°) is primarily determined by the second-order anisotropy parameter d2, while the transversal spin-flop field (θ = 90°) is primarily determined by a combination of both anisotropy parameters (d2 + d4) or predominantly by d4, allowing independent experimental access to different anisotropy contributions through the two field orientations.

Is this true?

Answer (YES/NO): NO